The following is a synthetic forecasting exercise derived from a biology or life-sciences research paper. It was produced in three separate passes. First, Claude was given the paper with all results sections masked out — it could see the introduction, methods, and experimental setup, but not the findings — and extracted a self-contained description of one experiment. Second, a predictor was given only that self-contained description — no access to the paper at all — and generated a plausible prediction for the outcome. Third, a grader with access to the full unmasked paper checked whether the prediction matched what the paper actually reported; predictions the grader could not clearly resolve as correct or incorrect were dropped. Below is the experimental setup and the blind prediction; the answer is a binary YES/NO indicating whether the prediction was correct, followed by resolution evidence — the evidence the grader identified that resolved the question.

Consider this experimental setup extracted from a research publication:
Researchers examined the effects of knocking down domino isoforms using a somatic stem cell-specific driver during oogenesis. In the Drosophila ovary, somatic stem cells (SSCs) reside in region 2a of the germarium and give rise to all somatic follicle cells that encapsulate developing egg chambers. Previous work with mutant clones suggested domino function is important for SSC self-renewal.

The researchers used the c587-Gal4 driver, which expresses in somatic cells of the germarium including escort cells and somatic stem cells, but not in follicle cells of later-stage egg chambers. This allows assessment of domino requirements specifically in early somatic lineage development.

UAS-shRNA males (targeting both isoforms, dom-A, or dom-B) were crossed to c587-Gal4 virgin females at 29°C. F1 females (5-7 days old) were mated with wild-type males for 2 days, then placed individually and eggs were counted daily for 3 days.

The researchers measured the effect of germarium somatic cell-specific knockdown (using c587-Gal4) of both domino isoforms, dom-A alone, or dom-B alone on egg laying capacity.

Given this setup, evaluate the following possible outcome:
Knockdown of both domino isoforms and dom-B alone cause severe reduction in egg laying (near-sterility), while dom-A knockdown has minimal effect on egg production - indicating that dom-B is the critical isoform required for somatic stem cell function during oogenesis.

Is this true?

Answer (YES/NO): NO